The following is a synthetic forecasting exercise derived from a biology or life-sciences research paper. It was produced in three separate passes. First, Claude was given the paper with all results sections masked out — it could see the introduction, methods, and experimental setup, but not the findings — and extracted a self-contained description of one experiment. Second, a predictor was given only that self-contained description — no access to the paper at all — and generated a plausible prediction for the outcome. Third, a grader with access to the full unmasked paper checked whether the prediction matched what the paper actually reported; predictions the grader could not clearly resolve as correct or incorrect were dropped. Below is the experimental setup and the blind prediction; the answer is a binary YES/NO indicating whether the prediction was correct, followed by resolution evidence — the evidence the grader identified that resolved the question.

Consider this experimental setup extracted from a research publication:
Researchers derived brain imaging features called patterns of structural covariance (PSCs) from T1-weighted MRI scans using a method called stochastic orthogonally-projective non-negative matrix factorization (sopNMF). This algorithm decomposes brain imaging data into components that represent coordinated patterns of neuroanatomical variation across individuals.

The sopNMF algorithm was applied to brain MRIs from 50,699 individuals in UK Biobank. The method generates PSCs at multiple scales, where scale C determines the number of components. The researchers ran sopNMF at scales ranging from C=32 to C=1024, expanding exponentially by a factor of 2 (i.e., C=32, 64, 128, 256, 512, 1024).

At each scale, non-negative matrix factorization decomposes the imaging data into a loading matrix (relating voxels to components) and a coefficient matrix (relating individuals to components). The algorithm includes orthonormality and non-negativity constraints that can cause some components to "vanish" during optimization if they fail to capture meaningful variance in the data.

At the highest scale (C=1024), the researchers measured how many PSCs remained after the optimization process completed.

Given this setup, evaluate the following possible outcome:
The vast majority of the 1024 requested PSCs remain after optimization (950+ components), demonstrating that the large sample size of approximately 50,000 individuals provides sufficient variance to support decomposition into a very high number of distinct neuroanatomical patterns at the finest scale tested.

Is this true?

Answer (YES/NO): YES